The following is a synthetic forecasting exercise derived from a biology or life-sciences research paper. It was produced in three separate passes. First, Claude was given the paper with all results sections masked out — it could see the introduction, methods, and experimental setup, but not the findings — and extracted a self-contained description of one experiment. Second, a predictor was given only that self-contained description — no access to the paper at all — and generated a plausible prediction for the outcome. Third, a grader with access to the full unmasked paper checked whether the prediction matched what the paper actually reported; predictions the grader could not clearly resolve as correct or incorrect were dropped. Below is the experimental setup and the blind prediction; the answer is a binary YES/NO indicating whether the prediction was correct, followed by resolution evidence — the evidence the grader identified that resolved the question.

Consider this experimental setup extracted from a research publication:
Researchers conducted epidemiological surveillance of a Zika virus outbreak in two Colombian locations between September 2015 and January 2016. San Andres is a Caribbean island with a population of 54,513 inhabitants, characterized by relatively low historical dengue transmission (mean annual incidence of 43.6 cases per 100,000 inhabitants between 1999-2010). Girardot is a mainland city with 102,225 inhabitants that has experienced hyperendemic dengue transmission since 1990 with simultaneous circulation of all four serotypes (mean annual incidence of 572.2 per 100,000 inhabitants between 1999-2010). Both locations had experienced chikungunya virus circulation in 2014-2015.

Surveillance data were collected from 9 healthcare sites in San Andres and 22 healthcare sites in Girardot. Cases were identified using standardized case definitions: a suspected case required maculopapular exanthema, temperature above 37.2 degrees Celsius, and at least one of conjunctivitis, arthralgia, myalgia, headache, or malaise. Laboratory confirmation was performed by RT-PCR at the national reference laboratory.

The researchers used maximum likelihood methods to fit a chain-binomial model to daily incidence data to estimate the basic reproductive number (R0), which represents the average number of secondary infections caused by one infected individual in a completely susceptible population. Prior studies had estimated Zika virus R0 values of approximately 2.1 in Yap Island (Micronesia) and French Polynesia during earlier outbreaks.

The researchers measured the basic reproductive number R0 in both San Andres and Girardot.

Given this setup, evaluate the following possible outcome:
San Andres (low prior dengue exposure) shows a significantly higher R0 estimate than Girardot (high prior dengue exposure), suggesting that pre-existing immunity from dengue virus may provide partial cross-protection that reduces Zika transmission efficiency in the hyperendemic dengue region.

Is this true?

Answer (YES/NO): NO